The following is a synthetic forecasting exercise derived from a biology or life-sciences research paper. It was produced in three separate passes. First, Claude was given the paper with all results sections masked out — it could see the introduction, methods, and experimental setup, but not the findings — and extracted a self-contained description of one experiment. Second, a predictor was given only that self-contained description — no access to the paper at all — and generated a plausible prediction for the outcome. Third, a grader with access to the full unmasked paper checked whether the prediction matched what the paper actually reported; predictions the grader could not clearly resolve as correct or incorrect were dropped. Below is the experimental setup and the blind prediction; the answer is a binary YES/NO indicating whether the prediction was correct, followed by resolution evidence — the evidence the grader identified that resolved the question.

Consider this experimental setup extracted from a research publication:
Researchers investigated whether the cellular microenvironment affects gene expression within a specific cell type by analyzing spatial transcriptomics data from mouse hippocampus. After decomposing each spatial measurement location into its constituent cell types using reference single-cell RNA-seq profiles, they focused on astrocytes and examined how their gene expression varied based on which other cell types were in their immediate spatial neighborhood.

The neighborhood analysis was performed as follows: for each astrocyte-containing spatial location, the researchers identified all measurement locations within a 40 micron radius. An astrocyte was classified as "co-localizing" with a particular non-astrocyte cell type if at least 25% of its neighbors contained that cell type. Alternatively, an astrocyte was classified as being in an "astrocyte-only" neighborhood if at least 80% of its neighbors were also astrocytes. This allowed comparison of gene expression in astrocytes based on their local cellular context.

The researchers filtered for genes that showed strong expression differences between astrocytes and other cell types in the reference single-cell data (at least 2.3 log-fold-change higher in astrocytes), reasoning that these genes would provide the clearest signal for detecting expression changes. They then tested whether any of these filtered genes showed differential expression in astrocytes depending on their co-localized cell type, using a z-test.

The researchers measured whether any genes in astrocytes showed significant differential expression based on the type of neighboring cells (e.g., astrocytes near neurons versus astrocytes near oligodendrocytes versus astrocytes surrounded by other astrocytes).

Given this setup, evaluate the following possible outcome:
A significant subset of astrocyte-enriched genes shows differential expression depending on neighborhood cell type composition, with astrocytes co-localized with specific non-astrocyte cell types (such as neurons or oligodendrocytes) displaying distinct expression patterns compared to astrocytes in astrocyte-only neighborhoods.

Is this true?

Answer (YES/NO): YES